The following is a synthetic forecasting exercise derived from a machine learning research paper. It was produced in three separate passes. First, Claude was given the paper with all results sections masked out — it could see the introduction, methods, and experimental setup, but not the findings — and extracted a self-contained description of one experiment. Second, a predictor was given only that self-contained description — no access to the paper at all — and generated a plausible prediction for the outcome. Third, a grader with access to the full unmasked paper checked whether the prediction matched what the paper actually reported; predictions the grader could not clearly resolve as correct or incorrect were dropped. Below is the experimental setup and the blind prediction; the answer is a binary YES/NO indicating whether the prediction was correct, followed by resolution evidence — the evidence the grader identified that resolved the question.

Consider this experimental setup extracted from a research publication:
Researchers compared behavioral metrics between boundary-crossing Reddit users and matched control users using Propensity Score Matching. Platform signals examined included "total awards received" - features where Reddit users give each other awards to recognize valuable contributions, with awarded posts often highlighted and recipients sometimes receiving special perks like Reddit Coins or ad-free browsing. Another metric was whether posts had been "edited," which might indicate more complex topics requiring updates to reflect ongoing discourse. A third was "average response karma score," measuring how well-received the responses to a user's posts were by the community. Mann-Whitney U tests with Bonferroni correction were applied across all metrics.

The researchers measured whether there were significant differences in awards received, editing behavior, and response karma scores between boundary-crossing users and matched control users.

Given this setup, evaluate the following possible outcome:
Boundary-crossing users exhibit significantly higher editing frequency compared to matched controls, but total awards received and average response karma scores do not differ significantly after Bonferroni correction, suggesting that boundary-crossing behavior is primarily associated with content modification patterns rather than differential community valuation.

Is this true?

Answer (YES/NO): NO